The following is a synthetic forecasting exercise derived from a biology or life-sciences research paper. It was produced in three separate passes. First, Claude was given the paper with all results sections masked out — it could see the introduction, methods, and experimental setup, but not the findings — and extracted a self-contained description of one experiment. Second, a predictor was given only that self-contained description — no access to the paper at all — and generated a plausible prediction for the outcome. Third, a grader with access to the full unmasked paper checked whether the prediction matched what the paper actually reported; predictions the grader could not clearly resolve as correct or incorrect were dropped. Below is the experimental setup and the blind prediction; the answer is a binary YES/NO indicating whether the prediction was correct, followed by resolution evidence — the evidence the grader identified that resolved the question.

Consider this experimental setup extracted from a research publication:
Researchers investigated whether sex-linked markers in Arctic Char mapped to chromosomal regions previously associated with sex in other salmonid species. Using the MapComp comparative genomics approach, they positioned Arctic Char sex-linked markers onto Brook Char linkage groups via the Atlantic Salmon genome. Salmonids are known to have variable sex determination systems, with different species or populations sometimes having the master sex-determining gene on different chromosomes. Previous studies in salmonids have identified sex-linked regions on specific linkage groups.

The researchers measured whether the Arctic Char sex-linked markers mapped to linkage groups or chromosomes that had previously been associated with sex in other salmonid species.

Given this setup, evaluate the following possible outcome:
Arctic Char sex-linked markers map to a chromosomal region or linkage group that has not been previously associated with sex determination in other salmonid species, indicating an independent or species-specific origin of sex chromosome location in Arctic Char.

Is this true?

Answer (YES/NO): NO